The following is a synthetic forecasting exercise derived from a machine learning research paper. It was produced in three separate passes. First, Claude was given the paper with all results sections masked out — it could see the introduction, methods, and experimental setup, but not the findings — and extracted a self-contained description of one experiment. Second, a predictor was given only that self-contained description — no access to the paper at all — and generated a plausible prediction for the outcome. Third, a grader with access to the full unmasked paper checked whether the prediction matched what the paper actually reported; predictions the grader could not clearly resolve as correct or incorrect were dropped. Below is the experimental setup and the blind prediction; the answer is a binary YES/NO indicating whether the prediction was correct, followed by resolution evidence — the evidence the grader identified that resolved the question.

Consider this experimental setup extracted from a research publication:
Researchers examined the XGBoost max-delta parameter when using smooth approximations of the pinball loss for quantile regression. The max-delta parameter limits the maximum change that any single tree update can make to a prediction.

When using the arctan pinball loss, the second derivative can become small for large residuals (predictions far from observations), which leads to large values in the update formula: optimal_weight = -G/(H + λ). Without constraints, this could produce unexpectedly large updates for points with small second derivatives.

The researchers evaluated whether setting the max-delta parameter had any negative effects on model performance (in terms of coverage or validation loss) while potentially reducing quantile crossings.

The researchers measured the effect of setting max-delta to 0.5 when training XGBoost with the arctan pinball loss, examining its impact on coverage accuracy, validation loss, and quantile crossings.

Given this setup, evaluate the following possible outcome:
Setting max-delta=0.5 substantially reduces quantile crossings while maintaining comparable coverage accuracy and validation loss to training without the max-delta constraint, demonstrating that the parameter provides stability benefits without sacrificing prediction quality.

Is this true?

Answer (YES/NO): YES